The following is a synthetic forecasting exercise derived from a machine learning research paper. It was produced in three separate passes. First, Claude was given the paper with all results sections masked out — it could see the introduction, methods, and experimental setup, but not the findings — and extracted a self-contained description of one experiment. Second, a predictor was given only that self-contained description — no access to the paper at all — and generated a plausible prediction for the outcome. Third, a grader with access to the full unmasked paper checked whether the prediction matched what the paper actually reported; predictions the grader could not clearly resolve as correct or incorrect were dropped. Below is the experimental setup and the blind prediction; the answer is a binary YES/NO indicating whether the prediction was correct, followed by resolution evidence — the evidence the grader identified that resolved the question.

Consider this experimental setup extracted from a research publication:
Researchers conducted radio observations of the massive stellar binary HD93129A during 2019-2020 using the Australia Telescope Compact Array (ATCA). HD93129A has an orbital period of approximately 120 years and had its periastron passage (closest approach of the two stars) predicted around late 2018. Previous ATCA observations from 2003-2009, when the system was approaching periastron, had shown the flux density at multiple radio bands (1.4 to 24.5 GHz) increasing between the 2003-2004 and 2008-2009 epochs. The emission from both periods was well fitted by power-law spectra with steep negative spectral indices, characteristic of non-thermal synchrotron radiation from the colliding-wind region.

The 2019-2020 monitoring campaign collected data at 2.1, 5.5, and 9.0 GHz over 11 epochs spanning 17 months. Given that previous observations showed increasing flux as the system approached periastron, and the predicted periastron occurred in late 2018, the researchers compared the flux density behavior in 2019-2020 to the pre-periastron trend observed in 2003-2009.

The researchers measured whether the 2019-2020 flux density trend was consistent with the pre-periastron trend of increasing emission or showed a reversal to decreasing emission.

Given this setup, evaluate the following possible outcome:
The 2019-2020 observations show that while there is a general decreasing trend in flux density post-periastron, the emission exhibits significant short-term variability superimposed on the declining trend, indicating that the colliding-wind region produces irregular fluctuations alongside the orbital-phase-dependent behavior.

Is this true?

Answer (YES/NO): NO